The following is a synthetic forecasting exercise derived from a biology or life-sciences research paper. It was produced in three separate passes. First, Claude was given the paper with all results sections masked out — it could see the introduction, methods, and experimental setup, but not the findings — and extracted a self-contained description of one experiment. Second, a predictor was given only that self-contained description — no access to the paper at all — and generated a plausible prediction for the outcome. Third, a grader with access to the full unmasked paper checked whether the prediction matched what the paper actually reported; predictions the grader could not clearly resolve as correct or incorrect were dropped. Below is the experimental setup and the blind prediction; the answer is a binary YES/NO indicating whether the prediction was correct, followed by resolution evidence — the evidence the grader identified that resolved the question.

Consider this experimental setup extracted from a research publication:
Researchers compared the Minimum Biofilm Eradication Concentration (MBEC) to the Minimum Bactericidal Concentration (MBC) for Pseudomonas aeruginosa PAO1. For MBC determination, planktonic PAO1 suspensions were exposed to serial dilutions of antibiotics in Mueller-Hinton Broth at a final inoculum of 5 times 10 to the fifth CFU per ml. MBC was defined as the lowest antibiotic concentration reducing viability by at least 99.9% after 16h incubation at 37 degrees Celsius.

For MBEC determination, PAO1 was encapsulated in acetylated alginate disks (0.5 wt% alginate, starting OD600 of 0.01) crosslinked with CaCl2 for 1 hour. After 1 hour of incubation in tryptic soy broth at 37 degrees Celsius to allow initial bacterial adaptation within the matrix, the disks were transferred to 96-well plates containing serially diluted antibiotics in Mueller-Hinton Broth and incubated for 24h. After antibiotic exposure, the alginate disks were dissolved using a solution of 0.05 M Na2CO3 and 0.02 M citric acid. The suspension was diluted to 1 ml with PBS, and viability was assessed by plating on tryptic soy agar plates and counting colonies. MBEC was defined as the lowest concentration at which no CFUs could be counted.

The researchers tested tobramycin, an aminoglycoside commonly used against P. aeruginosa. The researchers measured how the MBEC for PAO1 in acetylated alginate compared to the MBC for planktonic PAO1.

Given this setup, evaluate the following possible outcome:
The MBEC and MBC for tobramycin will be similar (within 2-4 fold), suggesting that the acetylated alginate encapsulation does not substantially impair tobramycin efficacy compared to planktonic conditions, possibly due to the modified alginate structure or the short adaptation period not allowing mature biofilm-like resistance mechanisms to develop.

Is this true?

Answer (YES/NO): NO